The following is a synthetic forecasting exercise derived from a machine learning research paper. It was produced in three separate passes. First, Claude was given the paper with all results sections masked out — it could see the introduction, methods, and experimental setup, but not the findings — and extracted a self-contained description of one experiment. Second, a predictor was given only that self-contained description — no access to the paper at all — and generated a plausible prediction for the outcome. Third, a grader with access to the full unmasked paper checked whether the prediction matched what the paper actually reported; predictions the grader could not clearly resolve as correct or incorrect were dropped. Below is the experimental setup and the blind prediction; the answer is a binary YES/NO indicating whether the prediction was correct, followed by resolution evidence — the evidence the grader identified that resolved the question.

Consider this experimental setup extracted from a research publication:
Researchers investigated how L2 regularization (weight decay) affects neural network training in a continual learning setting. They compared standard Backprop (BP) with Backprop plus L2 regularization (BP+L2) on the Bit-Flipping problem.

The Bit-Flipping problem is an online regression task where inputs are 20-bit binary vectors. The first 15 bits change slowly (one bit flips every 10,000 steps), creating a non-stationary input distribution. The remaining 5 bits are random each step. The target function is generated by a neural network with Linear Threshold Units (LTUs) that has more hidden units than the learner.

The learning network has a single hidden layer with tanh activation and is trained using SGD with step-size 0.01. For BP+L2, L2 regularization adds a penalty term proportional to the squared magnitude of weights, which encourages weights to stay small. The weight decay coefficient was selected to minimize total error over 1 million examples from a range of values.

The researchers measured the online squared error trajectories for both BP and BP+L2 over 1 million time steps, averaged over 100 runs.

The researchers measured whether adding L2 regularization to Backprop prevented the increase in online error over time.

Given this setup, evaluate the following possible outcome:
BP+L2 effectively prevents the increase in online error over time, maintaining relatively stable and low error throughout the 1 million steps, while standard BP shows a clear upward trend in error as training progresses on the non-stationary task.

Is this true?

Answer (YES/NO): YES